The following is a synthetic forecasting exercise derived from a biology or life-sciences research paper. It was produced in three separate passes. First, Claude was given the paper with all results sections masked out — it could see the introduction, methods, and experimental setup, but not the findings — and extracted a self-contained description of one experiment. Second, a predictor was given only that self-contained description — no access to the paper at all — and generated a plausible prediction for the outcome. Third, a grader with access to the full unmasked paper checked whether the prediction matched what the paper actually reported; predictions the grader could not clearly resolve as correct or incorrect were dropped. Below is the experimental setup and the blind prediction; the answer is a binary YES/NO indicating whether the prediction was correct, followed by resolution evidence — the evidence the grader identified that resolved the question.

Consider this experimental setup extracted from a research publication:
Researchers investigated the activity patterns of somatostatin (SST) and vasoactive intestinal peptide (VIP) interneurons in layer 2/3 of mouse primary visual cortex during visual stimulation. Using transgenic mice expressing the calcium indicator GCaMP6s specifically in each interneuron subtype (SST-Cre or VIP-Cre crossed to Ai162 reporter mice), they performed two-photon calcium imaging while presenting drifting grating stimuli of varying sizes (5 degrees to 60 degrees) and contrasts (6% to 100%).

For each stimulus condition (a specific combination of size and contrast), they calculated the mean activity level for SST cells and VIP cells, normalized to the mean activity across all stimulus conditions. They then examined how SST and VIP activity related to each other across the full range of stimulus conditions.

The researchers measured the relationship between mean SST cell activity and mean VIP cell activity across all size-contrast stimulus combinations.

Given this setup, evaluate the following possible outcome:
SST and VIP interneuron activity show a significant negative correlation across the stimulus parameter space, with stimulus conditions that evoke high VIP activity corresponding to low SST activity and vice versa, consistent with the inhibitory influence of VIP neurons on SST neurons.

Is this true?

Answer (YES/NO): YES